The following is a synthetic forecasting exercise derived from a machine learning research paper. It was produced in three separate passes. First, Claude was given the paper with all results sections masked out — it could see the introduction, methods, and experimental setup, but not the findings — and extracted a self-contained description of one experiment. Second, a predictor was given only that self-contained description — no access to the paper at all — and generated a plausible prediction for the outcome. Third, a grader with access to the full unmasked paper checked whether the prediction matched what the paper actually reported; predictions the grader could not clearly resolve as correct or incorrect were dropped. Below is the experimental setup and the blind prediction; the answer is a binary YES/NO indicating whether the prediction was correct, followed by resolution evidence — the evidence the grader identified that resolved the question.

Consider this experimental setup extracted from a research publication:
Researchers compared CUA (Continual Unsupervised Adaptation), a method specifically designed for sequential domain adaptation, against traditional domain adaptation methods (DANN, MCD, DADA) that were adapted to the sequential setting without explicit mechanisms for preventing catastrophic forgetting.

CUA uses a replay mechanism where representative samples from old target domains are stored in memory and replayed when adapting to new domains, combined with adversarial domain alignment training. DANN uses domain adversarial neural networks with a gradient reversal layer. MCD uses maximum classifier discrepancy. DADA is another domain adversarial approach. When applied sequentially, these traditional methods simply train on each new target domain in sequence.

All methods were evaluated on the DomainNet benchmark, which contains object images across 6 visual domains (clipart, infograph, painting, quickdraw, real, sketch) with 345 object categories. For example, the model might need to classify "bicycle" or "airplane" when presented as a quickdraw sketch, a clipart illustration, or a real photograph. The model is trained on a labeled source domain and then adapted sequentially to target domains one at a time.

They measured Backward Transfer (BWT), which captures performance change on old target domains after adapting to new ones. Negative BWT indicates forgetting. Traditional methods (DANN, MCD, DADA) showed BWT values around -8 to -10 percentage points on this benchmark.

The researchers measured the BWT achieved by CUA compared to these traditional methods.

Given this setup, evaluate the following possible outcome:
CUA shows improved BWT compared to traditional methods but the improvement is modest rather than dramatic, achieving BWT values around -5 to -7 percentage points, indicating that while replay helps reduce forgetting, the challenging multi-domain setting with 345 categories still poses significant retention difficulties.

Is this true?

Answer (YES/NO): YES